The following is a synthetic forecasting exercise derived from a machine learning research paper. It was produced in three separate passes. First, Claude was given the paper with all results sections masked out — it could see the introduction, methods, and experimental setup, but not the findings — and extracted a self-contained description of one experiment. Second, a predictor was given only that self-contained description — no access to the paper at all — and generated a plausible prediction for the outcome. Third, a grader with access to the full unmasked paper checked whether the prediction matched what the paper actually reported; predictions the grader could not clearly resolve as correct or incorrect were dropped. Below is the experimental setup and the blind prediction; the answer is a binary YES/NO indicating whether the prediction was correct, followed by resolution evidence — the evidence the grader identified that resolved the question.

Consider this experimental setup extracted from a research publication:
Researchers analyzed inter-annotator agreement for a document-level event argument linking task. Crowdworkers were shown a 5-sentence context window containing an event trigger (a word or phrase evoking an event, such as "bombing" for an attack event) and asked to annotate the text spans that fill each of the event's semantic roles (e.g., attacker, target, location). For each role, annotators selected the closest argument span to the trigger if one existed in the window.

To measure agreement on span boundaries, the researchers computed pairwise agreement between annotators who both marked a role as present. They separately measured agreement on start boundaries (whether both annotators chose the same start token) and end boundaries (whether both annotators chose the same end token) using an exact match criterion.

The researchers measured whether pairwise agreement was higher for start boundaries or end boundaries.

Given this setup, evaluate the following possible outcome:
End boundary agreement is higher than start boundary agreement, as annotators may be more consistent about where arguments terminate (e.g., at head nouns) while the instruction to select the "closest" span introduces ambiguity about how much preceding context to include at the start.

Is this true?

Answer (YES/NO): YES